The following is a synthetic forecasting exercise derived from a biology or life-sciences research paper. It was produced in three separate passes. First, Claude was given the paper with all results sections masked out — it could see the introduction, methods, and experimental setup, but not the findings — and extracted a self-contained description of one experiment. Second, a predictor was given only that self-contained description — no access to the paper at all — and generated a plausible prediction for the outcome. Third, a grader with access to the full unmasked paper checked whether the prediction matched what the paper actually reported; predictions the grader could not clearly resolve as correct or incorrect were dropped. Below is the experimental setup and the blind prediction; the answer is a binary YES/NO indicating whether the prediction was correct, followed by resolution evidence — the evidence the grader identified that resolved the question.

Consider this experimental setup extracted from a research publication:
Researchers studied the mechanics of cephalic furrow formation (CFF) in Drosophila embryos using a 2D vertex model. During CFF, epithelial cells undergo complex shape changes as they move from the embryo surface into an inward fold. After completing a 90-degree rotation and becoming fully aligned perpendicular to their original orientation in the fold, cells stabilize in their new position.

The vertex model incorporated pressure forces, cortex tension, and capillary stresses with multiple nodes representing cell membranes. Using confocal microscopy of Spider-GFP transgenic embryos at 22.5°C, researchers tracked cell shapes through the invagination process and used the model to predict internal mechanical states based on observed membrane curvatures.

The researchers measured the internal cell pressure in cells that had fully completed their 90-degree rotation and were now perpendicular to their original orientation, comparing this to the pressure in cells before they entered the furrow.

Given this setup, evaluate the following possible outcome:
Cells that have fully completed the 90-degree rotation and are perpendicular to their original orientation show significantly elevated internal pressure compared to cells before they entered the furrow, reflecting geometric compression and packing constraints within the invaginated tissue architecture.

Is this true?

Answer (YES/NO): NO